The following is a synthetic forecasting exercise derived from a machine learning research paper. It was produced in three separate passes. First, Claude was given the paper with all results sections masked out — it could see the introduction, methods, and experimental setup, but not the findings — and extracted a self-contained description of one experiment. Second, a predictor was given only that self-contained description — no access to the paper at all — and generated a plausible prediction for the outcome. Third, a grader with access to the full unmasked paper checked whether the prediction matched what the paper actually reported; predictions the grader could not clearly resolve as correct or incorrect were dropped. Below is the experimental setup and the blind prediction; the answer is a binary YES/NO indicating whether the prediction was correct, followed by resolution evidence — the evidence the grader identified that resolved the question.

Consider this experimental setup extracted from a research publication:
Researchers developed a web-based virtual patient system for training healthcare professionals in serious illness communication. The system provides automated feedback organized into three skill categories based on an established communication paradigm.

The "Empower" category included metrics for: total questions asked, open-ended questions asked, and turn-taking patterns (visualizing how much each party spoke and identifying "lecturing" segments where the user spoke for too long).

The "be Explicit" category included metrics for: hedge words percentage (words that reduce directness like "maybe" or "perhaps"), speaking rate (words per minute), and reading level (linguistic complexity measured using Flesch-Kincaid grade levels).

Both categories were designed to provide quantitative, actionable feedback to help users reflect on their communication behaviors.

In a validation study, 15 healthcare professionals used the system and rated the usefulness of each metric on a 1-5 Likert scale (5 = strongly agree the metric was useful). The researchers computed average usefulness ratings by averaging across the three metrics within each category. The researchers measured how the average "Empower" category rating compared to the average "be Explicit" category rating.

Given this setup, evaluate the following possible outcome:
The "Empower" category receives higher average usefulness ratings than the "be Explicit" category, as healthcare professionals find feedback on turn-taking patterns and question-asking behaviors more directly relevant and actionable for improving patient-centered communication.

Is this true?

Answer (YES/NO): NO